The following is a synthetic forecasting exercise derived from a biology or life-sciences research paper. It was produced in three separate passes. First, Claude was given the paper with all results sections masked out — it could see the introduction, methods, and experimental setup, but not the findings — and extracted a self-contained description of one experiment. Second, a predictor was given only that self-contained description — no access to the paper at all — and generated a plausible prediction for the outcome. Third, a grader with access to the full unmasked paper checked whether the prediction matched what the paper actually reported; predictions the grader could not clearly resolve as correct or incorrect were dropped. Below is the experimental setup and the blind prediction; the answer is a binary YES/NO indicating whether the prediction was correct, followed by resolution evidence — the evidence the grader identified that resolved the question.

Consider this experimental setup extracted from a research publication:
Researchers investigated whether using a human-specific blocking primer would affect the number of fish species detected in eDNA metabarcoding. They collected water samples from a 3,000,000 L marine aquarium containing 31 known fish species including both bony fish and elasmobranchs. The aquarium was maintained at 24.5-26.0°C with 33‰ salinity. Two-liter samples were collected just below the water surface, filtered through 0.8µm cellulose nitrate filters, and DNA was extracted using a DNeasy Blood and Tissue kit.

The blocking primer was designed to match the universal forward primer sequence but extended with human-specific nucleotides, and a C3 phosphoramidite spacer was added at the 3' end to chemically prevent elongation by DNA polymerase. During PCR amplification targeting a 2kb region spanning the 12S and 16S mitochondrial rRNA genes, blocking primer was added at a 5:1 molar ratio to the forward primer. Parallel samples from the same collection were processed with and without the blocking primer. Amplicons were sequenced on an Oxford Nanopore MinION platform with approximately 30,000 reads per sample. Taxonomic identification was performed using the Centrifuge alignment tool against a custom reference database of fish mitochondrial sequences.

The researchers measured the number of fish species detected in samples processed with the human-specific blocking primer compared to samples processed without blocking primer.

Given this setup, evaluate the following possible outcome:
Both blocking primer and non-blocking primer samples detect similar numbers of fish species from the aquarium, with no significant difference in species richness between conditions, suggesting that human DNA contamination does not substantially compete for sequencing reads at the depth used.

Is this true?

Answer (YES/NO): NO